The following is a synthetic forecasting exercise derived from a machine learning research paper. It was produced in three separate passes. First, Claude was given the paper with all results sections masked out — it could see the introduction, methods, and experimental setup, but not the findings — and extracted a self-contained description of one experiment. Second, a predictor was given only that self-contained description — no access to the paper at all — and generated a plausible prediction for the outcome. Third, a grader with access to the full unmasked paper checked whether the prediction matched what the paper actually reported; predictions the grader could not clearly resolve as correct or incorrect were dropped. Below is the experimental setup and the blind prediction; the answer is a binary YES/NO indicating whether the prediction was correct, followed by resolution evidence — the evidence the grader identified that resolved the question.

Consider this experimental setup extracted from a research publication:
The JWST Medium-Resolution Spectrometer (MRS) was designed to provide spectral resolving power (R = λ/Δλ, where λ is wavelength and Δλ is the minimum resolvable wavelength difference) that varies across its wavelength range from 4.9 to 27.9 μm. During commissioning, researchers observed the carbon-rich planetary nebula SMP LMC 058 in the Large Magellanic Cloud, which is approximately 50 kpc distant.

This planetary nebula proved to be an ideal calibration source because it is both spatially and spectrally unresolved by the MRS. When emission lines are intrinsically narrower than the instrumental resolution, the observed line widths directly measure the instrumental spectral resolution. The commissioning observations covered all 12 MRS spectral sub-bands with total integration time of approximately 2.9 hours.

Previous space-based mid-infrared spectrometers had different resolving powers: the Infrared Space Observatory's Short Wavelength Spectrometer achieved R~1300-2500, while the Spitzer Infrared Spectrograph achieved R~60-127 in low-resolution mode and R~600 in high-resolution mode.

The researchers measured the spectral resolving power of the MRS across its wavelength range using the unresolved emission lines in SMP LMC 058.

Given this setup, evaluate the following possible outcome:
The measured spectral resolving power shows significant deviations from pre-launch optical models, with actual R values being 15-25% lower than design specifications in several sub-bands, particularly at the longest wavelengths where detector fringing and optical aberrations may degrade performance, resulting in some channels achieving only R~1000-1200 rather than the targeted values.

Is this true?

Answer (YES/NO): NO